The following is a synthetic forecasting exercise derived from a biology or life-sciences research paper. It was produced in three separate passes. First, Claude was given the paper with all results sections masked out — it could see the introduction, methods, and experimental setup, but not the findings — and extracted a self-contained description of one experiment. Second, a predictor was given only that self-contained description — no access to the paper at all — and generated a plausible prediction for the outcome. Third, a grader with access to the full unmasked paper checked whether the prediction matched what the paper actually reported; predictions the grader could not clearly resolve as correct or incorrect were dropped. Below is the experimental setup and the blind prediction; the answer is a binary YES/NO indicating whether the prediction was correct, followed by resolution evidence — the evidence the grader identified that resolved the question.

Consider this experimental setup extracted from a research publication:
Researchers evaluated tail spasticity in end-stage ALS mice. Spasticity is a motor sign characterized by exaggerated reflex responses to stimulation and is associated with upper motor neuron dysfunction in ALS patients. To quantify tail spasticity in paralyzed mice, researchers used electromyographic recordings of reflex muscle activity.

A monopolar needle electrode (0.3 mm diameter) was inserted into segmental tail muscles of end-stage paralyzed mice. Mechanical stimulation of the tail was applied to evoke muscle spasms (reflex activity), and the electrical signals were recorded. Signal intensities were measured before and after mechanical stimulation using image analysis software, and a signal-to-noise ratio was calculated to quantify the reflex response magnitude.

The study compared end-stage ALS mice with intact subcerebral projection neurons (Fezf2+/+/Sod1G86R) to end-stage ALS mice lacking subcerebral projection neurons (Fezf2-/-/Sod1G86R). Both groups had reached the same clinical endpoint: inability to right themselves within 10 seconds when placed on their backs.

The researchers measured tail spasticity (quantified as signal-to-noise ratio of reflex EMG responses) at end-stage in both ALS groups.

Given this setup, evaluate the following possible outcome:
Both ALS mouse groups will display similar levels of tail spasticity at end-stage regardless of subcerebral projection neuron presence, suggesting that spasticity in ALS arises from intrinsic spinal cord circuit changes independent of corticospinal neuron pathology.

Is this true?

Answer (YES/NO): YES